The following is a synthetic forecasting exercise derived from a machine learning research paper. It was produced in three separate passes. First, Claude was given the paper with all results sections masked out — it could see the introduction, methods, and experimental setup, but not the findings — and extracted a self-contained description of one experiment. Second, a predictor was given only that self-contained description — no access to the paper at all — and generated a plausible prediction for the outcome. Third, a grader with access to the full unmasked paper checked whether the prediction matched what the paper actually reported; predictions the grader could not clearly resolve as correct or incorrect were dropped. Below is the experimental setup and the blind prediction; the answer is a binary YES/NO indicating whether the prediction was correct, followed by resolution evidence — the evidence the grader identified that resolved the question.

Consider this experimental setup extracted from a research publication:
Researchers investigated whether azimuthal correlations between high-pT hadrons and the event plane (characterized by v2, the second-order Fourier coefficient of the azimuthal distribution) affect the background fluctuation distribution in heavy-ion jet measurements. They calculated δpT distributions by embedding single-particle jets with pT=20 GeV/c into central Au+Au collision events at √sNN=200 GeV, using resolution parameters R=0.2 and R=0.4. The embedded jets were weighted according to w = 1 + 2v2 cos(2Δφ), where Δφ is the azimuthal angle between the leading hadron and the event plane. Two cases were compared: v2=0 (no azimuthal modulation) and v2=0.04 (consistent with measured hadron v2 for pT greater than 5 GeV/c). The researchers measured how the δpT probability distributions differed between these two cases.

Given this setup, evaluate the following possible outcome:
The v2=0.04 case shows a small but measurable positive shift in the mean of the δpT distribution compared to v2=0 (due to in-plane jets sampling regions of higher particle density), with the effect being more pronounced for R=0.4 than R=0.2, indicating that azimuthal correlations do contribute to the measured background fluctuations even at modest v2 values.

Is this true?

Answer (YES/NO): NO